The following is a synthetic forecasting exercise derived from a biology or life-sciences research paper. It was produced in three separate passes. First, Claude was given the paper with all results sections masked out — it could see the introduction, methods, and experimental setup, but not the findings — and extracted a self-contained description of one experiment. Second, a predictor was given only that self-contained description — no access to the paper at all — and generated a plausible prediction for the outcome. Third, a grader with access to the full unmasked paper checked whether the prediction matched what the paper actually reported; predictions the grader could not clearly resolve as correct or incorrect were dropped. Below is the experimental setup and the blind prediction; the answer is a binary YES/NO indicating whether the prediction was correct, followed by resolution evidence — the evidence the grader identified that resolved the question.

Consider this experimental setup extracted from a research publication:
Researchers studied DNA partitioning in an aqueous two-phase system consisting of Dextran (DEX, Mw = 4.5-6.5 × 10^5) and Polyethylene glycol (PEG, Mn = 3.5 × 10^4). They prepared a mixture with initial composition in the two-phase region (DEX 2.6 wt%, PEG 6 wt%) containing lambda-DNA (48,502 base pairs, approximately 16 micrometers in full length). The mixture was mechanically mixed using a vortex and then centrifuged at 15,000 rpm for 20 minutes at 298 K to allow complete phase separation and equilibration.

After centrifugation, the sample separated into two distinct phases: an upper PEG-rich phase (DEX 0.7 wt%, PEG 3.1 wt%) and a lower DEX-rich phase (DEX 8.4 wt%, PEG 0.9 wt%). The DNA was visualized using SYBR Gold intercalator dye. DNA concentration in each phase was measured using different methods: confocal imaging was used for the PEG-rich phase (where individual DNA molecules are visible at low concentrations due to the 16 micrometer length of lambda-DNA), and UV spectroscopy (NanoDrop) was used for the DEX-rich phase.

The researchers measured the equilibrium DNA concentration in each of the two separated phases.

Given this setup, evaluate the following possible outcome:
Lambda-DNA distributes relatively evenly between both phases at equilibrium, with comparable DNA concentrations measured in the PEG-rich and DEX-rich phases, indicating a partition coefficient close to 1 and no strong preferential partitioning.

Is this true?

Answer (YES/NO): NO